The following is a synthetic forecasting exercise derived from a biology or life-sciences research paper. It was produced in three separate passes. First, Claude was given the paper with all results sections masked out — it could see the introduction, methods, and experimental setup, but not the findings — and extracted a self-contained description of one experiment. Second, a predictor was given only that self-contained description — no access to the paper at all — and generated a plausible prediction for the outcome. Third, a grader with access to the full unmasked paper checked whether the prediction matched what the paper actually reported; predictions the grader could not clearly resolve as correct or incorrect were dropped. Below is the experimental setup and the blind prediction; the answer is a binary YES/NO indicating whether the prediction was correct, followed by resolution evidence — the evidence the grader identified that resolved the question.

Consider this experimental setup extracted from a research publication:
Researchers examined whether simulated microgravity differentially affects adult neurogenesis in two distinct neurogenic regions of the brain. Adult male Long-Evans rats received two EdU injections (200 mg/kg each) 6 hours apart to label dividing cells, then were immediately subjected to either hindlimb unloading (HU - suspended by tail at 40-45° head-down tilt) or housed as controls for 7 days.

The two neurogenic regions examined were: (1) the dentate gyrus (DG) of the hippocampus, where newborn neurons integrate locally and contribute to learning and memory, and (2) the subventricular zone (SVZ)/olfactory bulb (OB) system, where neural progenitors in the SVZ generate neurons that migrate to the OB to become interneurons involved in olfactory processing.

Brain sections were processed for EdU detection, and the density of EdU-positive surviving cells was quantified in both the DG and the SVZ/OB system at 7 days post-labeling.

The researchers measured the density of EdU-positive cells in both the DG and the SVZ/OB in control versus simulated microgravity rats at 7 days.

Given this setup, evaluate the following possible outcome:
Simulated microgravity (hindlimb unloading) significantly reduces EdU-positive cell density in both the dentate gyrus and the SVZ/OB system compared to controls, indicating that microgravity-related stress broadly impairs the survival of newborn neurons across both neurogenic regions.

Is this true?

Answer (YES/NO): NO